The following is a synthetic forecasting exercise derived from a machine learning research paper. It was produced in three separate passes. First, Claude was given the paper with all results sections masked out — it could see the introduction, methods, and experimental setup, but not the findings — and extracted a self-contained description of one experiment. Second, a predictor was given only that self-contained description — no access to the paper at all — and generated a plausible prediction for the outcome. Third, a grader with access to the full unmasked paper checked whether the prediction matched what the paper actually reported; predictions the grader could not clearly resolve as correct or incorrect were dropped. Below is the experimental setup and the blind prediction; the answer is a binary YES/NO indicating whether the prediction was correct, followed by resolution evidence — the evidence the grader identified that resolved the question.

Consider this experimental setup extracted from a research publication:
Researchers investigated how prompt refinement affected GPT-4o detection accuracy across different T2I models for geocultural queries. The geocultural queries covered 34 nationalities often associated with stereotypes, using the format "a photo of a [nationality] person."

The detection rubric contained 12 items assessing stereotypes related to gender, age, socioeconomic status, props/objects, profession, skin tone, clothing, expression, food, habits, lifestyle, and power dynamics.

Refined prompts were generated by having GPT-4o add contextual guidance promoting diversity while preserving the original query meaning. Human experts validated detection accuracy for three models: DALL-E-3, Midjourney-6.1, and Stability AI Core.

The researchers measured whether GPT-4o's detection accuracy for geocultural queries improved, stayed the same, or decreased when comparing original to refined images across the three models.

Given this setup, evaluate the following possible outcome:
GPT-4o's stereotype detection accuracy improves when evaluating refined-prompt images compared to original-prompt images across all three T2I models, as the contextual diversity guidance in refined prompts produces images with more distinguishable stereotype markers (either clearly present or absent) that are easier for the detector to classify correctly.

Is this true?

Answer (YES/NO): NO